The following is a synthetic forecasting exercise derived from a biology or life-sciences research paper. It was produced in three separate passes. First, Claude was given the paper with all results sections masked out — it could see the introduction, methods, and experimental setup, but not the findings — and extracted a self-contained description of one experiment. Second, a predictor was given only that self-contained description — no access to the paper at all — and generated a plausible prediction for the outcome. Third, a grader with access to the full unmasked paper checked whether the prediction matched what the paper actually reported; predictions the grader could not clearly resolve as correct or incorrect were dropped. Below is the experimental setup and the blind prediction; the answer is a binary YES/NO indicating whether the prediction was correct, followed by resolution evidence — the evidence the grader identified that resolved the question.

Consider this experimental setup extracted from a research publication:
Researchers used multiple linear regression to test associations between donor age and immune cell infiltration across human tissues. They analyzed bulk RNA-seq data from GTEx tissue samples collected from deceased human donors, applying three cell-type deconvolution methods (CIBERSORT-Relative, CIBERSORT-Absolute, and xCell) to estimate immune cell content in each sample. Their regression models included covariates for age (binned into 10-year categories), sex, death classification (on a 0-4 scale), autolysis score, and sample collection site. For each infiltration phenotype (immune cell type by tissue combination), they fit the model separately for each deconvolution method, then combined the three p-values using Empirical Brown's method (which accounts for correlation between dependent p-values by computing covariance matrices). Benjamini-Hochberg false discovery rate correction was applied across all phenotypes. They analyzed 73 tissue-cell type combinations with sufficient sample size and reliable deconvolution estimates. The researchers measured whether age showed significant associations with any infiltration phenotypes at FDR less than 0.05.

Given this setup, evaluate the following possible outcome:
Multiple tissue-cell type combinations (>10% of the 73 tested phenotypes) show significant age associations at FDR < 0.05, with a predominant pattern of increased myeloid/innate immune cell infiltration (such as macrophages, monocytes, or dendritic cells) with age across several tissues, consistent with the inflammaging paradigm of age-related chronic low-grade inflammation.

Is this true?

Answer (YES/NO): NO